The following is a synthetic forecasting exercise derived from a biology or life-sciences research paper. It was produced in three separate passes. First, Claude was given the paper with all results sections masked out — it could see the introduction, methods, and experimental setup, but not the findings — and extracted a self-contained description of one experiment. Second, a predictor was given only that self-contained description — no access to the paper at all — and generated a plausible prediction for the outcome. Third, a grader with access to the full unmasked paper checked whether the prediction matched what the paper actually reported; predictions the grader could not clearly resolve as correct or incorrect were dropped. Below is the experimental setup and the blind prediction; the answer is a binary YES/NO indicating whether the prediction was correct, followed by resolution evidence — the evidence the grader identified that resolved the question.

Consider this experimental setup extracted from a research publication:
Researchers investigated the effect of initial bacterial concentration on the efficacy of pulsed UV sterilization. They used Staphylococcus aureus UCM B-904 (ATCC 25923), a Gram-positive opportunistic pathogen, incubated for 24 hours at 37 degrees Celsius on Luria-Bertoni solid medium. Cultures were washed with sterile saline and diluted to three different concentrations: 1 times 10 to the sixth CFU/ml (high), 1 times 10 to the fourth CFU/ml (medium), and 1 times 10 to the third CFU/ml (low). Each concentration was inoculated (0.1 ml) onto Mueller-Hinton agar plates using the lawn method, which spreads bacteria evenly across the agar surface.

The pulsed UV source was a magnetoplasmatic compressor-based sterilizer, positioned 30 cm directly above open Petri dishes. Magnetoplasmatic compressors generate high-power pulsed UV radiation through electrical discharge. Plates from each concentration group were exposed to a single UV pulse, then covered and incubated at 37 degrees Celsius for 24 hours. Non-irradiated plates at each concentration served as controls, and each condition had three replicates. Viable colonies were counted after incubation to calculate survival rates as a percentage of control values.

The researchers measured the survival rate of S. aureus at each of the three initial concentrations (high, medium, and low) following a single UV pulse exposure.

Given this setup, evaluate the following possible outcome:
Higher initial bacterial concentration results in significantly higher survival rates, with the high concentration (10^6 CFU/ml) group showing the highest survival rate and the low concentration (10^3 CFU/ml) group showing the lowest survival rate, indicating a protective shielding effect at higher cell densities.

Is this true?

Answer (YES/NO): NO